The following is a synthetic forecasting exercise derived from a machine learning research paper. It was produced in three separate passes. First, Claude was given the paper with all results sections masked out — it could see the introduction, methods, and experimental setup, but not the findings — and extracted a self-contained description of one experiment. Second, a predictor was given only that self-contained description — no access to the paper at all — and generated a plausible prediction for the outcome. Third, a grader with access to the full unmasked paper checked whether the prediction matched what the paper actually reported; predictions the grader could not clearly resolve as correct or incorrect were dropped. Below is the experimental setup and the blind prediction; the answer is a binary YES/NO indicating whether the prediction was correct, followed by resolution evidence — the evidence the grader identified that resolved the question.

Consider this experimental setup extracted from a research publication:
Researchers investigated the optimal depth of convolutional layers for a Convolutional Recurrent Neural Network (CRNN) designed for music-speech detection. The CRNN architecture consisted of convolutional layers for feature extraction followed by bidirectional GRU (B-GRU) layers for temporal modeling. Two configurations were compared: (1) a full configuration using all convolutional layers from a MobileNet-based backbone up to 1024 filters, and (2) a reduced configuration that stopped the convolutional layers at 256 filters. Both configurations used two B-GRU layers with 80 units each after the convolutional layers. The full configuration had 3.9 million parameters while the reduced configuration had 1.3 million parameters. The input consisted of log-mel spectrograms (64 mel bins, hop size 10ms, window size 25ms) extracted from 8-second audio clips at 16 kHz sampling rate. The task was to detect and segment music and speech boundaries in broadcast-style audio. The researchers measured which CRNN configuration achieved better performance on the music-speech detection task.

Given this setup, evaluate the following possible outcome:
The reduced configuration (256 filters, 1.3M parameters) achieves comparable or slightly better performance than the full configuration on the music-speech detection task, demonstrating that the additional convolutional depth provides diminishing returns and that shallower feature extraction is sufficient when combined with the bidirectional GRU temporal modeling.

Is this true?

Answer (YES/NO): YES